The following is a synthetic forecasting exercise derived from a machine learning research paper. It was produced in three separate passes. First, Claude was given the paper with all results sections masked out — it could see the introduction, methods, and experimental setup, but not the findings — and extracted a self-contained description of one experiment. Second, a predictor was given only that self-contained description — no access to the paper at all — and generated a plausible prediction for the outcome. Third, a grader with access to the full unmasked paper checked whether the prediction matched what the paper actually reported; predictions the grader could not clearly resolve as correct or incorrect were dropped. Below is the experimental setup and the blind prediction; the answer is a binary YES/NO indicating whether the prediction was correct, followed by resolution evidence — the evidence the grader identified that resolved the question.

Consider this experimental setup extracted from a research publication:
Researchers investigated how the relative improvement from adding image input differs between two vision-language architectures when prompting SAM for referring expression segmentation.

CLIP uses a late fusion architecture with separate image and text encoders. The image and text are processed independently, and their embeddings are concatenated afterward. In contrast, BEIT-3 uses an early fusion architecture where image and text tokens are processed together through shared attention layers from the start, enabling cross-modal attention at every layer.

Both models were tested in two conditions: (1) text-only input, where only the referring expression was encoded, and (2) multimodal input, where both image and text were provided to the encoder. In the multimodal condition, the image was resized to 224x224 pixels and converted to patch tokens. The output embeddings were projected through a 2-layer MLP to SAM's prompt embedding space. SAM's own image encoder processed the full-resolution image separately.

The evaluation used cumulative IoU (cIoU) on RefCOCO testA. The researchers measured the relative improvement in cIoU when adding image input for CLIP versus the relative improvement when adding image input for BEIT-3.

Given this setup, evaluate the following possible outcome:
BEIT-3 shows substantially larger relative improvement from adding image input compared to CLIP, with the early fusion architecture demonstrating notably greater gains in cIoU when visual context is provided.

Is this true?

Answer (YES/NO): YES